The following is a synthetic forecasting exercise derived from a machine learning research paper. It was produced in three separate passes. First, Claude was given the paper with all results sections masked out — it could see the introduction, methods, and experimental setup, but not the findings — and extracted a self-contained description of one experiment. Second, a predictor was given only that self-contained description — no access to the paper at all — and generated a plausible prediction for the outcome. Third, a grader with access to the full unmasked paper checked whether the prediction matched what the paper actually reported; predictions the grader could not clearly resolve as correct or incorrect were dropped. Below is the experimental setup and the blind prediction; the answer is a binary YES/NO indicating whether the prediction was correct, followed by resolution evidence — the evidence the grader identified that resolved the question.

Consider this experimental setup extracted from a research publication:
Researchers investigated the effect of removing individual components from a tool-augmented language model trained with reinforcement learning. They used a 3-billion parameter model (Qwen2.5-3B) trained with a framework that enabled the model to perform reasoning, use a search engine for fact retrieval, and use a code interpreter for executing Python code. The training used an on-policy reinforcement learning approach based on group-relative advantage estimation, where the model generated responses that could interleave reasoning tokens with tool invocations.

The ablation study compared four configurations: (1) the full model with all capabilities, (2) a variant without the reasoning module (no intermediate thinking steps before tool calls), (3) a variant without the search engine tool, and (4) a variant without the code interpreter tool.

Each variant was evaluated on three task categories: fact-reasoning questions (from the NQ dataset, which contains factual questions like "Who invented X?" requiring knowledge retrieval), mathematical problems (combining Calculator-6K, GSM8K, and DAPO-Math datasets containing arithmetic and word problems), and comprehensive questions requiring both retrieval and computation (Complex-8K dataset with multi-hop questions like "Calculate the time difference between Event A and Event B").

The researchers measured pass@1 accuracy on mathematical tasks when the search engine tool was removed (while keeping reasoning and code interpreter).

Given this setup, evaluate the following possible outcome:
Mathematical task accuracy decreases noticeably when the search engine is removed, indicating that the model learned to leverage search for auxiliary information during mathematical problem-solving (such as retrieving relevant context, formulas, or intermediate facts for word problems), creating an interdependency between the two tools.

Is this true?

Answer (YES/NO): NO